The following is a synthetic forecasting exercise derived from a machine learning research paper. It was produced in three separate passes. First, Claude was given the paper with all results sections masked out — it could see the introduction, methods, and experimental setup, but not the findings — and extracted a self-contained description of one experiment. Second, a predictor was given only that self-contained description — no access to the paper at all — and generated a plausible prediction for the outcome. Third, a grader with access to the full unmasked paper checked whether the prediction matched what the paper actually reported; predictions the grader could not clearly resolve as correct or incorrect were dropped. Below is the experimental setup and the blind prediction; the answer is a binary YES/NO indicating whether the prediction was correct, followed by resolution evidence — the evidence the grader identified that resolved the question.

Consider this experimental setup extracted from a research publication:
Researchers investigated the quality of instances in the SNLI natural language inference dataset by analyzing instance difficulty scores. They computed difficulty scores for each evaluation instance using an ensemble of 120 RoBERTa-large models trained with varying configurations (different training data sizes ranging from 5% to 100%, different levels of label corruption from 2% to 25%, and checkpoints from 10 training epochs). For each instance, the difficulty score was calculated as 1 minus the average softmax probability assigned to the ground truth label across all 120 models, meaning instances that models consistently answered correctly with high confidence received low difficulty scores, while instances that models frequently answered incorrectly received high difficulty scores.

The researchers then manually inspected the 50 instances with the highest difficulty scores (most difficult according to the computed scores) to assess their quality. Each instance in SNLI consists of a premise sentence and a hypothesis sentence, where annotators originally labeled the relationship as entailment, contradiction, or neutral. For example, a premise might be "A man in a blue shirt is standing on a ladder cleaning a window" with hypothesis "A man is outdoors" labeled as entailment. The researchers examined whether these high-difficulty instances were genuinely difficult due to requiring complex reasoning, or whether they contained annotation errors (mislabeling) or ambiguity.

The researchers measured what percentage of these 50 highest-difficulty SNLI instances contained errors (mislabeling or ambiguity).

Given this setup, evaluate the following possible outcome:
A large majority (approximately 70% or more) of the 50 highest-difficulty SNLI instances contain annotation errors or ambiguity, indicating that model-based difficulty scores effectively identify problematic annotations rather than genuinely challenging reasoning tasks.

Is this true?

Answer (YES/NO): YES